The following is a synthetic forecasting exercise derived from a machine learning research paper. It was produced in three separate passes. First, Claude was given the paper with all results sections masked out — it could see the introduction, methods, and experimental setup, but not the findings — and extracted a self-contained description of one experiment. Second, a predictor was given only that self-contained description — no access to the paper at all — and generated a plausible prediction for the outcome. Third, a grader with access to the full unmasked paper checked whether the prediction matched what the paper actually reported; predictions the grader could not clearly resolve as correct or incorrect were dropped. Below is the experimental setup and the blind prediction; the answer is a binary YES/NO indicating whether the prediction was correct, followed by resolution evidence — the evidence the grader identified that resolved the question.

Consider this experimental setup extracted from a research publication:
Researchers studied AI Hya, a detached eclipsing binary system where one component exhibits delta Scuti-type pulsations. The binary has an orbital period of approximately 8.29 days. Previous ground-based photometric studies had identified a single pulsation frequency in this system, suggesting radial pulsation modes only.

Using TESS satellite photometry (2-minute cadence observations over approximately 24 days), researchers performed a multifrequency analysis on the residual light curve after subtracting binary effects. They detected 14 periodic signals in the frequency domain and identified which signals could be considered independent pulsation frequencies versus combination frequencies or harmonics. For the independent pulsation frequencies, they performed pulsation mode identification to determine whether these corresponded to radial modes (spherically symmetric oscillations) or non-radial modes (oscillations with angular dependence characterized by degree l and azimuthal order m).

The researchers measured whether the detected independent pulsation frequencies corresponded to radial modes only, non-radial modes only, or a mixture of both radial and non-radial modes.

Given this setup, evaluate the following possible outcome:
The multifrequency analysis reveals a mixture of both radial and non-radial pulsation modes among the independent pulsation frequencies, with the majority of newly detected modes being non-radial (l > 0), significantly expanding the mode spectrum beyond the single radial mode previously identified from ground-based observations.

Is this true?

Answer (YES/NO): NO